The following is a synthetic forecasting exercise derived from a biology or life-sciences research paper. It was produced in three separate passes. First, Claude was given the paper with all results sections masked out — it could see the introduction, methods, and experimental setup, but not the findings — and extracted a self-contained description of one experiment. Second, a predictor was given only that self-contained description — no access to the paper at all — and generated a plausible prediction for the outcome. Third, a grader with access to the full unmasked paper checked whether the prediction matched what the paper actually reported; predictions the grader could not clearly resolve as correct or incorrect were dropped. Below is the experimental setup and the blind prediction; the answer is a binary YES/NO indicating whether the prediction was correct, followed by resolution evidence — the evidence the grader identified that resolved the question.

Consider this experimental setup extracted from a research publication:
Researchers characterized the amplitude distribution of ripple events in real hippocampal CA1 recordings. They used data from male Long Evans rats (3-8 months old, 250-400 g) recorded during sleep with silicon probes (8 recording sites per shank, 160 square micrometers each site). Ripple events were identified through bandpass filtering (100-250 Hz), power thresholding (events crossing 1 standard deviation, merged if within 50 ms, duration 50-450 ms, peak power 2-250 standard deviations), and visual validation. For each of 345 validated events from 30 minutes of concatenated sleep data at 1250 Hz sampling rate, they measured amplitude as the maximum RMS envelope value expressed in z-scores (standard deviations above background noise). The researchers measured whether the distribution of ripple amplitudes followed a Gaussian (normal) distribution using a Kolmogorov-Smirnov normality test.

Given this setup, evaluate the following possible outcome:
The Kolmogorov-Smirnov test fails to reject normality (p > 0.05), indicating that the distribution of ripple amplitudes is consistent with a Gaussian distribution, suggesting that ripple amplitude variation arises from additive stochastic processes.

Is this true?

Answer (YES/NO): YES